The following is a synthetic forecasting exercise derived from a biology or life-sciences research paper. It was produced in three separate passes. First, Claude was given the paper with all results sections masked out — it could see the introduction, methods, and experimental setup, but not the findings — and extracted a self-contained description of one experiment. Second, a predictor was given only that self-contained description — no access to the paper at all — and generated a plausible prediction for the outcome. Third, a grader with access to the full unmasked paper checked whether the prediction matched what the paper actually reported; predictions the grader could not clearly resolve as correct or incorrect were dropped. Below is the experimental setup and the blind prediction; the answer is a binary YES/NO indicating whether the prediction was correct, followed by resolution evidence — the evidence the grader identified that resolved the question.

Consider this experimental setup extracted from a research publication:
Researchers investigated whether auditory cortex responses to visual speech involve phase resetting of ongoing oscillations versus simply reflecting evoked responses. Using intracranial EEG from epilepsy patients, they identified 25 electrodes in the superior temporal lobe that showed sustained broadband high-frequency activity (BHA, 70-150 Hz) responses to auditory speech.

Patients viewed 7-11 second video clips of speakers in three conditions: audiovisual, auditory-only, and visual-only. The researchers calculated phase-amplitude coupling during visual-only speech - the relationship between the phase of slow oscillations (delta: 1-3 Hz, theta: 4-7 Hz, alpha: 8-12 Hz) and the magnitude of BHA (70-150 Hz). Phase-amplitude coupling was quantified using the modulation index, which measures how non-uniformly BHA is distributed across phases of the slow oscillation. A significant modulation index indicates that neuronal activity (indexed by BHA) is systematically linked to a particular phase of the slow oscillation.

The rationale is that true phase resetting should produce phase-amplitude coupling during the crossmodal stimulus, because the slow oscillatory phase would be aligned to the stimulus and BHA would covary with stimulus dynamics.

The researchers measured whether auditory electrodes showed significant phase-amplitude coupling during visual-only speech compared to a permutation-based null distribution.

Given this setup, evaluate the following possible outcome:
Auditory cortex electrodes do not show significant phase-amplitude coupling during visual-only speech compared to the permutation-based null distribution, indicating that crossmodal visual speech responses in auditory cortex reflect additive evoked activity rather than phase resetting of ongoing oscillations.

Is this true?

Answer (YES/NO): NO